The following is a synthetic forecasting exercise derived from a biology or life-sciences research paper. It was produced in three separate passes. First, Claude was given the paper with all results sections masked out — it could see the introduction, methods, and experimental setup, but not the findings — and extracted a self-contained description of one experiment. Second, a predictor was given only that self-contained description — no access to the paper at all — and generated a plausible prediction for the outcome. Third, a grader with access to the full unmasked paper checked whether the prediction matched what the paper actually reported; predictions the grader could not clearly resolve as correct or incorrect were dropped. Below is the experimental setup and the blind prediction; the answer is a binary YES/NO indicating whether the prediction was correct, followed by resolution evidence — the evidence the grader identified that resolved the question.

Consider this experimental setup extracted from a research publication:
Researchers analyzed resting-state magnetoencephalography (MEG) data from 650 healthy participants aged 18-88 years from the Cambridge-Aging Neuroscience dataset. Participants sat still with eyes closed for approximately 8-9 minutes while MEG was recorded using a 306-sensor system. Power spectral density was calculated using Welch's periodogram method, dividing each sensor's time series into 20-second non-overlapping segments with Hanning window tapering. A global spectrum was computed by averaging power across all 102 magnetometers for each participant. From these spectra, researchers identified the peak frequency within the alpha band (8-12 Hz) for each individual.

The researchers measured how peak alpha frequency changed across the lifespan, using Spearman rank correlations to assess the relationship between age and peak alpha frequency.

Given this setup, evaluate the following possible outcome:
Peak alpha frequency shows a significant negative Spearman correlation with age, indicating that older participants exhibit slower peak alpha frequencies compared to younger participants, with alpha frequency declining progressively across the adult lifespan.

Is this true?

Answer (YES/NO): YES